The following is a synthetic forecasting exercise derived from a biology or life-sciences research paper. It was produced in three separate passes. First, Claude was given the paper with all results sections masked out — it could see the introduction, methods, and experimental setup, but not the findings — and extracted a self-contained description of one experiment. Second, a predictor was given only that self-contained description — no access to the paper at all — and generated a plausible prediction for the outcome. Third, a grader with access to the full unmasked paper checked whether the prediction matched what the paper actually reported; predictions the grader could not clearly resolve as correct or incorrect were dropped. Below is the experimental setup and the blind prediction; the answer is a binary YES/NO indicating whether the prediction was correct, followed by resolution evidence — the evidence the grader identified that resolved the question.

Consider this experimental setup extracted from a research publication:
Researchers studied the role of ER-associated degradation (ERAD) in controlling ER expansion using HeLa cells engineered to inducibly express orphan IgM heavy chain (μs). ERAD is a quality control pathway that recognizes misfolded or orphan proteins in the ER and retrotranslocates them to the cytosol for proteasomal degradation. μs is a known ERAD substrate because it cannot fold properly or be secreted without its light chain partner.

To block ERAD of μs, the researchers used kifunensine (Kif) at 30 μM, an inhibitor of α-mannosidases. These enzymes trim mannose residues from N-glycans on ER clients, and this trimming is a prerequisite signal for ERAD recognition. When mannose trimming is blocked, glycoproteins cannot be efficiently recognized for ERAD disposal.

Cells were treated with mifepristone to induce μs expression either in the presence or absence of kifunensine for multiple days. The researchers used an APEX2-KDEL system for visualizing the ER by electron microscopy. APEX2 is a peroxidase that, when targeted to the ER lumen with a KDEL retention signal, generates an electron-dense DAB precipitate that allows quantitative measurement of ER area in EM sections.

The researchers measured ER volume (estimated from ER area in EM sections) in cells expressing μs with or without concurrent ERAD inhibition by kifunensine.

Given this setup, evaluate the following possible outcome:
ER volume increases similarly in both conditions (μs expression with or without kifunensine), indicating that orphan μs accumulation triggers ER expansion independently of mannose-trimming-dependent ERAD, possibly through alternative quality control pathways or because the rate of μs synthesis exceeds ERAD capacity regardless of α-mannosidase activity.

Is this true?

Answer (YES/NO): NO